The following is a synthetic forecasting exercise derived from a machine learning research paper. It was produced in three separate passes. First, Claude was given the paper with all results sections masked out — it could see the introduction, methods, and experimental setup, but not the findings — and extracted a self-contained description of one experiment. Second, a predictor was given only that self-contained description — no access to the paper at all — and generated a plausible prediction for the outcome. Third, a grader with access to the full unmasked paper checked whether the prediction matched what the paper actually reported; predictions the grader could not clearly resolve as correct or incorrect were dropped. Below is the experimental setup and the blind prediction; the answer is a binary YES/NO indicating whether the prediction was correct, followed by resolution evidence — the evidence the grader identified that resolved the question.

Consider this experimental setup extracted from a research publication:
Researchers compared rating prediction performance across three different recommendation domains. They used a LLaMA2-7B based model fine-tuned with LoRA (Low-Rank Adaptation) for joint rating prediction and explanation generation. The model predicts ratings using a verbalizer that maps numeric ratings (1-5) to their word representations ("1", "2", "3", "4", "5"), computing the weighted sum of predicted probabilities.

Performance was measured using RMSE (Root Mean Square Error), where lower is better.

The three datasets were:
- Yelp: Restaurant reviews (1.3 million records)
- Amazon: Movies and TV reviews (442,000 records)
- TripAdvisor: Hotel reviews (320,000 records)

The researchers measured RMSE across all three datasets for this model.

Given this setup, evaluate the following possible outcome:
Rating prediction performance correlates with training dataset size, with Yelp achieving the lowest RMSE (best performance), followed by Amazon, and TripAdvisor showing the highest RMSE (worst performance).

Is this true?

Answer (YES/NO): NO